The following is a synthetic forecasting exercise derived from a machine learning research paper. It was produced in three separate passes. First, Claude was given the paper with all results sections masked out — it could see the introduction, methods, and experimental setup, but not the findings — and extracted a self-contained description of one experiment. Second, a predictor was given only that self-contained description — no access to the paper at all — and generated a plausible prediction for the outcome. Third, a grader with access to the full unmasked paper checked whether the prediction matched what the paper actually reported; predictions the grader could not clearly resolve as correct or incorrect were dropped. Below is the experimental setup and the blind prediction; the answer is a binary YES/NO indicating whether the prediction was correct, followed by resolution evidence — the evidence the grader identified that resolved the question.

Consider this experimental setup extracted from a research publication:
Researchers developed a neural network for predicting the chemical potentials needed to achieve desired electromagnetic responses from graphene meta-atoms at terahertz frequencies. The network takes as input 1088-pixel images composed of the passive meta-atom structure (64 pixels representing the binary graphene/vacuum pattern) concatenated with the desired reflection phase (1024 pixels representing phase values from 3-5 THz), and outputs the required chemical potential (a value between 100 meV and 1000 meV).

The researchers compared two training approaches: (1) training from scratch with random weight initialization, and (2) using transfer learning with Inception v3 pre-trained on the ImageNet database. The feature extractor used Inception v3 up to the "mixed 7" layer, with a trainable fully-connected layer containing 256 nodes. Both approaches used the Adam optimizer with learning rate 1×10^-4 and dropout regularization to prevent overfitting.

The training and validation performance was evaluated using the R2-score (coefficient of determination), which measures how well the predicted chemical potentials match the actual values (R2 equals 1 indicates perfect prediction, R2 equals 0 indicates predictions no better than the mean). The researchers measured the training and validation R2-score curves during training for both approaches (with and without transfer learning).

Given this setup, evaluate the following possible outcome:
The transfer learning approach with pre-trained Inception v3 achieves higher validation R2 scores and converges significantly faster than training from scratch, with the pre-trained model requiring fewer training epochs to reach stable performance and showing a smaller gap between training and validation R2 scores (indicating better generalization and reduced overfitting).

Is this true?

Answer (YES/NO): YES